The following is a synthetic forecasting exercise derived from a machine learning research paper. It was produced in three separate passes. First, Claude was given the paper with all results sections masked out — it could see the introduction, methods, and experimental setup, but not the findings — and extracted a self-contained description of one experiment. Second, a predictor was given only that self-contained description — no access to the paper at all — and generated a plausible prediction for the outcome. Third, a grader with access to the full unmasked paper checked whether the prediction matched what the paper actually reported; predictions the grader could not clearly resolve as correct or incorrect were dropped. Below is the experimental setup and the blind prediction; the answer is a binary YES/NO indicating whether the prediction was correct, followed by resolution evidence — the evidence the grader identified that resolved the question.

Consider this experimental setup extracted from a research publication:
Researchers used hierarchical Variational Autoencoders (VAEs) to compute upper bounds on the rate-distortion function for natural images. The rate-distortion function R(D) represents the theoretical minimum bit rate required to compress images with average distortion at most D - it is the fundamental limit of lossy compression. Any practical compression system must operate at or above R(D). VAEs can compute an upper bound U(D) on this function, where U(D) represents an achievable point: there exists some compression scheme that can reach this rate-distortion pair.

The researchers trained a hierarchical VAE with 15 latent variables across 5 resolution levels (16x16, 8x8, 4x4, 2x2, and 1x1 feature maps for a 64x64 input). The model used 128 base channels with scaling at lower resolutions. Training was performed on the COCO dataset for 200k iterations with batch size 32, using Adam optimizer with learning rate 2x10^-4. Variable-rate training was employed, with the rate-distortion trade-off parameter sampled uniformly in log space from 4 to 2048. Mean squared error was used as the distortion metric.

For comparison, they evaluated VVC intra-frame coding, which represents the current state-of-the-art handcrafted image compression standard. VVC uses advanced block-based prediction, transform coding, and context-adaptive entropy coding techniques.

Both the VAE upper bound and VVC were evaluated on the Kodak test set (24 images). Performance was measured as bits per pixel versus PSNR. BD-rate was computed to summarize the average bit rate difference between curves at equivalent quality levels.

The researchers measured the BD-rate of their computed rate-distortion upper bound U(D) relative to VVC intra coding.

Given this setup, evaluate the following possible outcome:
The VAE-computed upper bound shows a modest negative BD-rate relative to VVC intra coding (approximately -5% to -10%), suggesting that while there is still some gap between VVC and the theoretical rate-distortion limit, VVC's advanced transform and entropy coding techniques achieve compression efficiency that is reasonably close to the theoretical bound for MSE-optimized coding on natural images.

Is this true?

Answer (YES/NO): NO